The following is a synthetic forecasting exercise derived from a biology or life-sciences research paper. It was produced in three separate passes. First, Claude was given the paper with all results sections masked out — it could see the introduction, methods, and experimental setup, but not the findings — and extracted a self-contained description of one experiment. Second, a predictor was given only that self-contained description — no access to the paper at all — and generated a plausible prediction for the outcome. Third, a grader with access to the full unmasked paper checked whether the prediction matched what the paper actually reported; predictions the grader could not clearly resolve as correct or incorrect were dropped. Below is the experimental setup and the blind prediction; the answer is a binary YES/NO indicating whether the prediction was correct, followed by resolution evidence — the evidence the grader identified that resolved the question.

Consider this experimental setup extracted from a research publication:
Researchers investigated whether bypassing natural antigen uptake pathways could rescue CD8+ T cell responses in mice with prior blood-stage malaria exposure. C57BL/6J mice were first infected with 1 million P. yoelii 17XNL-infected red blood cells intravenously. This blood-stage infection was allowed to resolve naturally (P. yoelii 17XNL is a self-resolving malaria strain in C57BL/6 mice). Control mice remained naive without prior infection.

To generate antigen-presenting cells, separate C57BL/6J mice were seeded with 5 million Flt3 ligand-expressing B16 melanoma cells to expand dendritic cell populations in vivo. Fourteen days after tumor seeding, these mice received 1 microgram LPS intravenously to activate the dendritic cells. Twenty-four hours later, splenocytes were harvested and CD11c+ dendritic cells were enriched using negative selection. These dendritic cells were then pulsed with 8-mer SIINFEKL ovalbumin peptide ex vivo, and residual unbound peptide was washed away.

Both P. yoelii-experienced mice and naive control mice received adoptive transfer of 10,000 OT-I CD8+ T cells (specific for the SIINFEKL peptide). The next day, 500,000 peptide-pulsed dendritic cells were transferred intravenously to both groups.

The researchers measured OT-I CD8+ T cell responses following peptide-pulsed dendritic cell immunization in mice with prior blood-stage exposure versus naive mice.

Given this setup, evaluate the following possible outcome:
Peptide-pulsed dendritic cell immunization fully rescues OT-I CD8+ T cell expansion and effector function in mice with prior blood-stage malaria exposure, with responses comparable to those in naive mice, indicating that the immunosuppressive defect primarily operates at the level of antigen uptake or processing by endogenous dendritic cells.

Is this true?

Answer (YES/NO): YES